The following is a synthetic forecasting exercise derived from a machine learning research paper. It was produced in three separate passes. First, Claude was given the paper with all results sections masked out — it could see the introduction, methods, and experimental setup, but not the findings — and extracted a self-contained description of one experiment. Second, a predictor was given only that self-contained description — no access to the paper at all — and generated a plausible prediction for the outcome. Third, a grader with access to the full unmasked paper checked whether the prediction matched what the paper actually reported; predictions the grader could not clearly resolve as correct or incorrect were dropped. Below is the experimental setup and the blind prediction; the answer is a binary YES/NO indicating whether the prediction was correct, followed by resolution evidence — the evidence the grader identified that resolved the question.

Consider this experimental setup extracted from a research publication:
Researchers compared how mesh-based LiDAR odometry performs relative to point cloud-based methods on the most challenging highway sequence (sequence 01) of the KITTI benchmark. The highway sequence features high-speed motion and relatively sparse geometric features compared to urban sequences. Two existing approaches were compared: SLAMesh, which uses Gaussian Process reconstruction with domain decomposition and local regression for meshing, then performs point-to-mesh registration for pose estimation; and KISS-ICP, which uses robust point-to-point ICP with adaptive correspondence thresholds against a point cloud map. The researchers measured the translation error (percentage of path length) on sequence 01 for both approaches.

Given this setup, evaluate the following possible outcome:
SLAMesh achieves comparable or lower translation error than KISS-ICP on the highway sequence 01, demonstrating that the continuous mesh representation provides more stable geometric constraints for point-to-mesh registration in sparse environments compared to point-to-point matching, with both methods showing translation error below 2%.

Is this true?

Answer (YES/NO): NO